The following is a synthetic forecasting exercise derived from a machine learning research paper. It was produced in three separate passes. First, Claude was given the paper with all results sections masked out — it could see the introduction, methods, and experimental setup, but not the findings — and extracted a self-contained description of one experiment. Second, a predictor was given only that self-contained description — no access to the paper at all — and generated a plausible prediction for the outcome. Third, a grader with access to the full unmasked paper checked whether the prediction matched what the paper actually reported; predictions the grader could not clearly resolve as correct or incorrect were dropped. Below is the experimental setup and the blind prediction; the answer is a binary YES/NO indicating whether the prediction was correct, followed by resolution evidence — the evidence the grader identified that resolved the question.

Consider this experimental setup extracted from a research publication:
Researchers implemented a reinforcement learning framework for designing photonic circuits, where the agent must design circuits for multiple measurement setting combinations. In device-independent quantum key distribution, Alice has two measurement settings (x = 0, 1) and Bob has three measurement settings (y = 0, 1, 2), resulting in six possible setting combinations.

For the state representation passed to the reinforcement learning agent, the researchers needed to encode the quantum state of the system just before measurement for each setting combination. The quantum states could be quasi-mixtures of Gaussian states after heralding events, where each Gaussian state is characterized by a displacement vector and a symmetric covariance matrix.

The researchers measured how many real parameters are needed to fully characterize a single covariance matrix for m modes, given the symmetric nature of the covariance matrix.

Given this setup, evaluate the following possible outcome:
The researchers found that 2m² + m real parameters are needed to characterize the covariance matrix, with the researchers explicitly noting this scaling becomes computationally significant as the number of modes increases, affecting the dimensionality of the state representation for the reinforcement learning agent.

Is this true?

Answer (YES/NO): NO